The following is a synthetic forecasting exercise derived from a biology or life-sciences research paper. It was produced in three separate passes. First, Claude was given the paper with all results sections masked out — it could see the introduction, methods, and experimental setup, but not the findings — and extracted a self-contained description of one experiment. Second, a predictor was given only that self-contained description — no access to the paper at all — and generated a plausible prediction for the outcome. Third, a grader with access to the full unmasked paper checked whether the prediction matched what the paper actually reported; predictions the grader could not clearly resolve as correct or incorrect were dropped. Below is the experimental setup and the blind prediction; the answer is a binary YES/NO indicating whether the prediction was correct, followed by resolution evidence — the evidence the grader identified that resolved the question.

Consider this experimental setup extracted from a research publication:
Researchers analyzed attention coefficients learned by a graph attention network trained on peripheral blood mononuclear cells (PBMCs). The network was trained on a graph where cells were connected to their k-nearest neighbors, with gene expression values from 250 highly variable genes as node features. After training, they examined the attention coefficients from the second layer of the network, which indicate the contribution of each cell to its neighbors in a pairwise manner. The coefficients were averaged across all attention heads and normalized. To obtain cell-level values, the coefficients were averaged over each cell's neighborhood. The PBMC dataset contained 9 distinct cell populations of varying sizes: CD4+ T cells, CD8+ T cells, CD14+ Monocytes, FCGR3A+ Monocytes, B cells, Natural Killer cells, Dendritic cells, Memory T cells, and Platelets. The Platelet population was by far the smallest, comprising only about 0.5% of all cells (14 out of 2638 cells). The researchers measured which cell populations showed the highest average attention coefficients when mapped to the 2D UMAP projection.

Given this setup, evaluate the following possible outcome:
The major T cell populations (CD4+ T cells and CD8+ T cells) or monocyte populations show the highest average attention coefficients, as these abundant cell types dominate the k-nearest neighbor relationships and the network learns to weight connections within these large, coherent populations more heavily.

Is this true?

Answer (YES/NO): NO